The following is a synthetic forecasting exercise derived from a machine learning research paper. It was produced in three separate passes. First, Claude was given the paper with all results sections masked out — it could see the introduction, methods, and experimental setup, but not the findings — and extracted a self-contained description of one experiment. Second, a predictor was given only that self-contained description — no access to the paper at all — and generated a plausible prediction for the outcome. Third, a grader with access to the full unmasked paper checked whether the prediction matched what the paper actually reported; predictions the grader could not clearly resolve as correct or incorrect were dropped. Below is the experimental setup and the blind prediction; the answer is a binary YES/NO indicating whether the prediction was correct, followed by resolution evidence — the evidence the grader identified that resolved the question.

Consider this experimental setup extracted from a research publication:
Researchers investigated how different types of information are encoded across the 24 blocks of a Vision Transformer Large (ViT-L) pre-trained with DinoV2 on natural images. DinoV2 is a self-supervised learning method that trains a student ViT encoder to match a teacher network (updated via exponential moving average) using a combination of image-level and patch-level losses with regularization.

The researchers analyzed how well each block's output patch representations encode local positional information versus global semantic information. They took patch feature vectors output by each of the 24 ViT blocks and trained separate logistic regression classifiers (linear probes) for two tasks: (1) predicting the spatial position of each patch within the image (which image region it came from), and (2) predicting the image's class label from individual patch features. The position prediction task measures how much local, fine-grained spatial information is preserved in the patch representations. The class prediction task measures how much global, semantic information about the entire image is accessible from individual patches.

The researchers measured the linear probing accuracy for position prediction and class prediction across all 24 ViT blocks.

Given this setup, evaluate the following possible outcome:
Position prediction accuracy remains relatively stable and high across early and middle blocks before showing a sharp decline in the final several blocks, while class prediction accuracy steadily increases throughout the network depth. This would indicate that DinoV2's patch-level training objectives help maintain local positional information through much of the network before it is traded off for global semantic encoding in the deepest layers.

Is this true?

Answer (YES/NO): NO